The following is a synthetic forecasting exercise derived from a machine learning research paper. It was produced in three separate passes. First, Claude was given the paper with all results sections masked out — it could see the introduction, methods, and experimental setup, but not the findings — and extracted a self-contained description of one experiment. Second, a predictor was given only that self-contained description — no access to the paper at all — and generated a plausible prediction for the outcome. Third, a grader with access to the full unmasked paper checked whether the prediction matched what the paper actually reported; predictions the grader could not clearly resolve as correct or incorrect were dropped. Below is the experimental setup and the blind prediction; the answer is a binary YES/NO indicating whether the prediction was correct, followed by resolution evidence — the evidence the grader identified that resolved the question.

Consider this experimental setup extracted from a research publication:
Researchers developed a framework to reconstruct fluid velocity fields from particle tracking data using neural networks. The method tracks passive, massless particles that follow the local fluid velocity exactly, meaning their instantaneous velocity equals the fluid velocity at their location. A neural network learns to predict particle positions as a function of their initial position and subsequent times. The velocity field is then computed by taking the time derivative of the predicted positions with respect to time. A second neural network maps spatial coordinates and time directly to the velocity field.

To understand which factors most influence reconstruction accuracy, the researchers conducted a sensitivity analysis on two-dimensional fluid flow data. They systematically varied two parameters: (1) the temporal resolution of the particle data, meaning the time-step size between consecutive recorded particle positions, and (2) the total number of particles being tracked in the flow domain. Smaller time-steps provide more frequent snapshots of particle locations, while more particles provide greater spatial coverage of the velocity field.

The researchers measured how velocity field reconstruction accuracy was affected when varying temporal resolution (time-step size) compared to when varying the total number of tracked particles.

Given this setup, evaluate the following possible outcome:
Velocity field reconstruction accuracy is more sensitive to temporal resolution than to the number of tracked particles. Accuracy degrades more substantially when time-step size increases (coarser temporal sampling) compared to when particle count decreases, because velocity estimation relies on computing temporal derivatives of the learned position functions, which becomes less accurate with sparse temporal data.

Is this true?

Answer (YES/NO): YES